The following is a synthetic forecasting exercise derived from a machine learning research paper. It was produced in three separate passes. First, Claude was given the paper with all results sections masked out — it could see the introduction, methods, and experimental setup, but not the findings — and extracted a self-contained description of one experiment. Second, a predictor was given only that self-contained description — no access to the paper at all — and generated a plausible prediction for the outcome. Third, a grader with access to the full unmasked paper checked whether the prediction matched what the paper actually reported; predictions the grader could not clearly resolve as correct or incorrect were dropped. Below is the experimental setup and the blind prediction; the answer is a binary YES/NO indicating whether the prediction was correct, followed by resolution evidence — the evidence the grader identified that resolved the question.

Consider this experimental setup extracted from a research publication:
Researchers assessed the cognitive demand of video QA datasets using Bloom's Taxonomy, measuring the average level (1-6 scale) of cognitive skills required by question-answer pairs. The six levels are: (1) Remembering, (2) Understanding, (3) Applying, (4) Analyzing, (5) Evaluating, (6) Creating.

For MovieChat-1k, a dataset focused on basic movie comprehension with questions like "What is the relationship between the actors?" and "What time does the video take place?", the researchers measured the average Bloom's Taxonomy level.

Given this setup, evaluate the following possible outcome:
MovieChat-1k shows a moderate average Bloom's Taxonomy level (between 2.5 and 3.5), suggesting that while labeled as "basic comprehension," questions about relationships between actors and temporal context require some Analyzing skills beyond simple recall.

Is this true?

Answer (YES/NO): NO